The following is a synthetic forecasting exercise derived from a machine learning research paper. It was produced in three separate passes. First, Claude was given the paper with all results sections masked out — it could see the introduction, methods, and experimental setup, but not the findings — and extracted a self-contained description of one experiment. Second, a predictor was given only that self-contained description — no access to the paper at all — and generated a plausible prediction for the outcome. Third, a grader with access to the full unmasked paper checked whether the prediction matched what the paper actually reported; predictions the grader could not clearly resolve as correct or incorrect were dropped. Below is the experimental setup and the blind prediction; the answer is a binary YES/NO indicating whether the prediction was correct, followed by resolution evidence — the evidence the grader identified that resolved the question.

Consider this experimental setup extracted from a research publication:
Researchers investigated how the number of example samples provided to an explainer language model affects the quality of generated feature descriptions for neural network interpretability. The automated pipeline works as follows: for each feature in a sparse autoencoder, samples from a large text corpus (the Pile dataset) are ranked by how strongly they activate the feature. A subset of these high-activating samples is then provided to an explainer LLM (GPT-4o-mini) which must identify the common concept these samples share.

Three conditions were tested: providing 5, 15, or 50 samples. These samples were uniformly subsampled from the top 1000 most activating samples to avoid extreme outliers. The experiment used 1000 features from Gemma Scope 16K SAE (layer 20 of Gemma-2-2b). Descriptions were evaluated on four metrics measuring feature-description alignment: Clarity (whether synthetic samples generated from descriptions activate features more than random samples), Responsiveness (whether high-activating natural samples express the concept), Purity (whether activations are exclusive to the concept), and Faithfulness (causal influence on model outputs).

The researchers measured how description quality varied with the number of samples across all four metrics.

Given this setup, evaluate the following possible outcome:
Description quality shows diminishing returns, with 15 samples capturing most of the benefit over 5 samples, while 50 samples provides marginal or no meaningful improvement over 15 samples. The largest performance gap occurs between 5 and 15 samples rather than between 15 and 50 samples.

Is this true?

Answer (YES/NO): NO